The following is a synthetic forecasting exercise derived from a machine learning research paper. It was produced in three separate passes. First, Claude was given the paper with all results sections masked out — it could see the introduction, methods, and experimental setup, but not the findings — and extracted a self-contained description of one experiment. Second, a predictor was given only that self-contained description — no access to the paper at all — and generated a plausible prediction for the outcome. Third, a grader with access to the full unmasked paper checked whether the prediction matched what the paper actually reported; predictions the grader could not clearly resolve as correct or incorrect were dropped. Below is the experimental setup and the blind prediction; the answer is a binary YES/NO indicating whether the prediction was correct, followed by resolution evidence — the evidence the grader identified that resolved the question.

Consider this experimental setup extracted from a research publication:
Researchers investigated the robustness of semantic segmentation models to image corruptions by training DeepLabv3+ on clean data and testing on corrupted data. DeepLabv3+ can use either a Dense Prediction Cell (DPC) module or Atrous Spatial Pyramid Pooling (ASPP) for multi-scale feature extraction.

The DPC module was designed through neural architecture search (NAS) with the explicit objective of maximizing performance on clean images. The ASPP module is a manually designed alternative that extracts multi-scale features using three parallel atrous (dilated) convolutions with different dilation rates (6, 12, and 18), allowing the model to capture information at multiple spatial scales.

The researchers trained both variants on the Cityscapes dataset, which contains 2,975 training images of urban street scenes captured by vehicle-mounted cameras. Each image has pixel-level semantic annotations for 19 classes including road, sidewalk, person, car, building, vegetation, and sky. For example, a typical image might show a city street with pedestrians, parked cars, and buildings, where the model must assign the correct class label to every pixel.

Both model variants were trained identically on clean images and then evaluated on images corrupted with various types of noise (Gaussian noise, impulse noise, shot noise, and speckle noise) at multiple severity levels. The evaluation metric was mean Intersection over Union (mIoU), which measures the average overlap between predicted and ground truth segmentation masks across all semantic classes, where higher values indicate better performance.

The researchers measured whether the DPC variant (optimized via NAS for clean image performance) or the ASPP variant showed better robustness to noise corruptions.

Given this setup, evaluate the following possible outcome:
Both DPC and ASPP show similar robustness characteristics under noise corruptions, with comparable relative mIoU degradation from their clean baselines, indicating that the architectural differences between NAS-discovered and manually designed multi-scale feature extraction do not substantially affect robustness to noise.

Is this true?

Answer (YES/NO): NO